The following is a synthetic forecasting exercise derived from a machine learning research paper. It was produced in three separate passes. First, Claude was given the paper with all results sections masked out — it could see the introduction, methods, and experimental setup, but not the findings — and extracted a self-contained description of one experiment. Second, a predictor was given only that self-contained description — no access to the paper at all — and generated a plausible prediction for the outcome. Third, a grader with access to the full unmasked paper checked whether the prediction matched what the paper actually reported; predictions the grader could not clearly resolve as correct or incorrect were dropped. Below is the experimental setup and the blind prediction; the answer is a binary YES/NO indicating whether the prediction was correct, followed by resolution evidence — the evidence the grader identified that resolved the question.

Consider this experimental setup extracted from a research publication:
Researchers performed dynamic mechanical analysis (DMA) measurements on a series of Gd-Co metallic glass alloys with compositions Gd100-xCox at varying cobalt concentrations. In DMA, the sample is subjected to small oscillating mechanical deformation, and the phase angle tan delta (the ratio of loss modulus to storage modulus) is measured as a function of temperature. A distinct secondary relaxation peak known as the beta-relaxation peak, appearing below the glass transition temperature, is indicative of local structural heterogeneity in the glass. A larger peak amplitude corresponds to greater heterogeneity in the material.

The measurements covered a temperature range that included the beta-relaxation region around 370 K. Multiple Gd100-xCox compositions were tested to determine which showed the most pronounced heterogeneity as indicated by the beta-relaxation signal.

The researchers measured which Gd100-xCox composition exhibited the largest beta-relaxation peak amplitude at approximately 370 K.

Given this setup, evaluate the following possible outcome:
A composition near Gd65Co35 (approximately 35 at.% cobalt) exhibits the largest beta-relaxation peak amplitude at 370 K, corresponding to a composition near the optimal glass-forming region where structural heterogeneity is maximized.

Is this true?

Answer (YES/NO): YES